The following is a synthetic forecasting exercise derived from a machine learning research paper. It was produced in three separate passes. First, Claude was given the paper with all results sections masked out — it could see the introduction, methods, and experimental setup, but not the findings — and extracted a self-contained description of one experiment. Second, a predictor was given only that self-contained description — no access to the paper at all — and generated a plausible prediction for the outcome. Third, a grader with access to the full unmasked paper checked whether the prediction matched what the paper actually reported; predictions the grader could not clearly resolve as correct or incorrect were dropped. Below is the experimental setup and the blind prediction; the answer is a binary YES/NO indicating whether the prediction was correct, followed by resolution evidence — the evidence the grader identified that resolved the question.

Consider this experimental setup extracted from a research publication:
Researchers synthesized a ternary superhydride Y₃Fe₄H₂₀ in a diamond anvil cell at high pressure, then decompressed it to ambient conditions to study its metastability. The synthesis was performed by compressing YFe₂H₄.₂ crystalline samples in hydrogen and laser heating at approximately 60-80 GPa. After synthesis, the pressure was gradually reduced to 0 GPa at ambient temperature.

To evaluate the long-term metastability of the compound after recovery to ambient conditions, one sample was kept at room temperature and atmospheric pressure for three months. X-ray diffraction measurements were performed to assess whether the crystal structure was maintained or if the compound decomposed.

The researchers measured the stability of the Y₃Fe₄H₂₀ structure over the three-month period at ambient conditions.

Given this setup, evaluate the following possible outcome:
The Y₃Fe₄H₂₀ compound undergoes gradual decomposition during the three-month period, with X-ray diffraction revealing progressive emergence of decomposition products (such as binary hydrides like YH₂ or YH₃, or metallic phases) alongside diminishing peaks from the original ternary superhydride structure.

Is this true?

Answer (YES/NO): NO